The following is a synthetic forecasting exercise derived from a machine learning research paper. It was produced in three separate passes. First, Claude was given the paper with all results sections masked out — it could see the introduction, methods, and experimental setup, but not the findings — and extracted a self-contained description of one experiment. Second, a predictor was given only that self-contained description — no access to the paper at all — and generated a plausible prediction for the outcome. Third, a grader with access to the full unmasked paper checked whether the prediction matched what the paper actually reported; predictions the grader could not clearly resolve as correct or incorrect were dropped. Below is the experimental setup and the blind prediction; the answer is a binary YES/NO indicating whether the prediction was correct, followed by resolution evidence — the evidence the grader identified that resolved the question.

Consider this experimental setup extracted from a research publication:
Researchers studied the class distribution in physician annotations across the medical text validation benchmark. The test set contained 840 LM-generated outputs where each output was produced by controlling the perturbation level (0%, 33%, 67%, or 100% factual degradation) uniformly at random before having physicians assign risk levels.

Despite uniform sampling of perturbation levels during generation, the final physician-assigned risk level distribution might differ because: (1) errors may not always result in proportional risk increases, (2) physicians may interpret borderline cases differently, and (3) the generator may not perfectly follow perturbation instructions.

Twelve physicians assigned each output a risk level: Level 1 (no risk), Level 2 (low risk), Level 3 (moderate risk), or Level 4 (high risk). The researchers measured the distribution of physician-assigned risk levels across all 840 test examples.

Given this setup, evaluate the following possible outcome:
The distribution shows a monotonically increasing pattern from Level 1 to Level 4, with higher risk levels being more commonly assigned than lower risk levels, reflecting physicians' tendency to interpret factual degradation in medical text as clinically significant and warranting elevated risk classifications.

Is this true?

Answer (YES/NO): NO